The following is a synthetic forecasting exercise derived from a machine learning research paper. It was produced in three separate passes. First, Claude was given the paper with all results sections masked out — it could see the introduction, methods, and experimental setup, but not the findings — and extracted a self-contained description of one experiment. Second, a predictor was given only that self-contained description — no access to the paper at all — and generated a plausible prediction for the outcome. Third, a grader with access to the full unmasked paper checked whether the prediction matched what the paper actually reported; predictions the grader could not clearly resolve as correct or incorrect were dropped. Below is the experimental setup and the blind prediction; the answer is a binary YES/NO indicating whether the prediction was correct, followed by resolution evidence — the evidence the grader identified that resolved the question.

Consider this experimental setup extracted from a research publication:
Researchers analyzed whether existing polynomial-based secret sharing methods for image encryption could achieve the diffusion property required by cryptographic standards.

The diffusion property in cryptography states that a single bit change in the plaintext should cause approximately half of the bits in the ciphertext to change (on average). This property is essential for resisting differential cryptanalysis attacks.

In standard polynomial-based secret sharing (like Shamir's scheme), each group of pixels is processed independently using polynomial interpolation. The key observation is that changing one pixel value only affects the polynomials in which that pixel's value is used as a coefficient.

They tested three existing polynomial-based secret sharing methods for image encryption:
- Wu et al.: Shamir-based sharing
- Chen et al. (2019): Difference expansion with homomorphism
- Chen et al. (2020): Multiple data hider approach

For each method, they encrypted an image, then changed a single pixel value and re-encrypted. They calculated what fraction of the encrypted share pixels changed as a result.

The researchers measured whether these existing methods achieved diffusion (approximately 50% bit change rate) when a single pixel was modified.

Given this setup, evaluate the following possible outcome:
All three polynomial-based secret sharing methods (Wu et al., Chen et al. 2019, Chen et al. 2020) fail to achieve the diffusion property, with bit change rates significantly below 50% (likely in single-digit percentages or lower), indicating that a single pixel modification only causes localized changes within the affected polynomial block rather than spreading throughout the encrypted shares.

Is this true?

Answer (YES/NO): YES